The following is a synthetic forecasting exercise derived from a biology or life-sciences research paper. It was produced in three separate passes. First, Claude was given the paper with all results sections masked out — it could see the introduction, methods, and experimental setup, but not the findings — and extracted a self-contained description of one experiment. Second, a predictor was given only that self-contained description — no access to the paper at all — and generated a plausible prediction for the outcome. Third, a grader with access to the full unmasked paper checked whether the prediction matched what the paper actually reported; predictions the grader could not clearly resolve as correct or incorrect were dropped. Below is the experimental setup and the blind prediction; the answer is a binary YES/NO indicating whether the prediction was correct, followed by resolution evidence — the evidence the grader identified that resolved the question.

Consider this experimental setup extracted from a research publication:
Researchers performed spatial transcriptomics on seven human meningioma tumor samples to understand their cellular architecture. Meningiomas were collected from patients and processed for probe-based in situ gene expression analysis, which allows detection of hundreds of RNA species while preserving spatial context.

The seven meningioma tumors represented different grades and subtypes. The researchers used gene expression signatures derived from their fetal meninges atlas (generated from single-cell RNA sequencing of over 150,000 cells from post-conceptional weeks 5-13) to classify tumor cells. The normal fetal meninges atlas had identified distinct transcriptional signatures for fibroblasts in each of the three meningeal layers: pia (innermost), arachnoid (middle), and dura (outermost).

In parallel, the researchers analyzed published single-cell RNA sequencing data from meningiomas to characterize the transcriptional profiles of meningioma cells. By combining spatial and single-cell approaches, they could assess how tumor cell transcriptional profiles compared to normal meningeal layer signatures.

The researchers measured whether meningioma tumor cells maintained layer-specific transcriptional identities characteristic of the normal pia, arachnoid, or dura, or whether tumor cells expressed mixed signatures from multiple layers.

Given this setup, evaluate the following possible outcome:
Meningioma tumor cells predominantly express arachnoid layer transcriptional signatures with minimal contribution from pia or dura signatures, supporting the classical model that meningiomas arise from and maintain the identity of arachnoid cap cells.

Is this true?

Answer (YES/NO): NO